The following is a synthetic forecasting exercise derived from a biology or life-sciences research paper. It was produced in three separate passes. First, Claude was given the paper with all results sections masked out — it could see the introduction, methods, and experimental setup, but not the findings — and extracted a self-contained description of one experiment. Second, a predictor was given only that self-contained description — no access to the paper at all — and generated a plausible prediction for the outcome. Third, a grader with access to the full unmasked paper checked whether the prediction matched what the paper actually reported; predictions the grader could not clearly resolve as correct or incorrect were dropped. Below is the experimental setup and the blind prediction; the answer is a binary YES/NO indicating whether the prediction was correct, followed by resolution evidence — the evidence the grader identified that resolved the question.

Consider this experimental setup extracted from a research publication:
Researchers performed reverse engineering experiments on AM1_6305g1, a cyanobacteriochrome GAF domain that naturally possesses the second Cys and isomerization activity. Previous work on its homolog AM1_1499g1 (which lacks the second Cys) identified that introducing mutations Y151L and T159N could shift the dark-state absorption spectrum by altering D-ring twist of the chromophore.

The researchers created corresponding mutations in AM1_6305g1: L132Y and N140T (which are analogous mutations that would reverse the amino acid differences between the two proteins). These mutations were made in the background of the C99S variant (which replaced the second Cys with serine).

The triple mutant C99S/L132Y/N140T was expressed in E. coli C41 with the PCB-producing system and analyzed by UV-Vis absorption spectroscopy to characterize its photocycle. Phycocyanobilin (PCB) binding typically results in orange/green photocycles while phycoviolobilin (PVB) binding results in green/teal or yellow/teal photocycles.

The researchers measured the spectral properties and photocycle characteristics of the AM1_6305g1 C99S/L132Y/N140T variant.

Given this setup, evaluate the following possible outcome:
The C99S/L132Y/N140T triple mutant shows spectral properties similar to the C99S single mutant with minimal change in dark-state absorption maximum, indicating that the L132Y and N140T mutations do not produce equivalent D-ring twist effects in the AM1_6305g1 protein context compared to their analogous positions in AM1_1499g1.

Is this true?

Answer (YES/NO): NO